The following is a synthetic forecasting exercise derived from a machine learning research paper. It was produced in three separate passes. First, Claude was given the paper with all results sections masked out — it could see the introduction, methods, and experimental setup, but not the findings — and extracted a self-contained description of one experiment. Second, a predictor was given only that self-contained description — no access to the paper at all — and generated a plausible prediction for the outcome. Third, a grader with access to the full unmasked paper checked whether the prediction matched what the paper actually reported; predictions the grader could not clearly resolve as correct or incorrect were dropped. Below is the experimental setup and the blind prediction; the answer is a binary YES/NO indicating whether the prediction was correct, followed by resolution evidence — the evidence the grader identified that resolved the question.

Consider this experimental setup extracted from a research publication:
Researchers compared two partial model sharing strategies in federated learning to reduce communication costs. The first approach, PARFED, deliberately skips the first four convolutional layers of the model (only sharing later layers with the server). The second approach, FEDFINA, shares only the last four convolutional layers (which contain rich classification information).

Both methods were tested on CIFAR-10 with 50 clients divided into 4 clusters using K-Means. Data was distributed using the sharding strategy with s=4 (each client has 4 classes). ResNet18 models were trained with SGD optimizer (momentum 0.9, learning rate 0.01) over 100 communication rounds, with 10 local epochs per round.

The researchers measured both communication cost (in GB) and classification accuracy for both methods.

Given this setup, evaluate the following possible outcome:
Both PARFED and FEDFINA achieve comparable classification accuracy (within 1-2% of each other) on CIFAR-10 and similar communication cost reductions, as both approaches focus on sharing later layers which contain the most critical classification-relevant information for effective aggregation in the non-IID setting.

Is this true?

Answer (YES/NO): NO